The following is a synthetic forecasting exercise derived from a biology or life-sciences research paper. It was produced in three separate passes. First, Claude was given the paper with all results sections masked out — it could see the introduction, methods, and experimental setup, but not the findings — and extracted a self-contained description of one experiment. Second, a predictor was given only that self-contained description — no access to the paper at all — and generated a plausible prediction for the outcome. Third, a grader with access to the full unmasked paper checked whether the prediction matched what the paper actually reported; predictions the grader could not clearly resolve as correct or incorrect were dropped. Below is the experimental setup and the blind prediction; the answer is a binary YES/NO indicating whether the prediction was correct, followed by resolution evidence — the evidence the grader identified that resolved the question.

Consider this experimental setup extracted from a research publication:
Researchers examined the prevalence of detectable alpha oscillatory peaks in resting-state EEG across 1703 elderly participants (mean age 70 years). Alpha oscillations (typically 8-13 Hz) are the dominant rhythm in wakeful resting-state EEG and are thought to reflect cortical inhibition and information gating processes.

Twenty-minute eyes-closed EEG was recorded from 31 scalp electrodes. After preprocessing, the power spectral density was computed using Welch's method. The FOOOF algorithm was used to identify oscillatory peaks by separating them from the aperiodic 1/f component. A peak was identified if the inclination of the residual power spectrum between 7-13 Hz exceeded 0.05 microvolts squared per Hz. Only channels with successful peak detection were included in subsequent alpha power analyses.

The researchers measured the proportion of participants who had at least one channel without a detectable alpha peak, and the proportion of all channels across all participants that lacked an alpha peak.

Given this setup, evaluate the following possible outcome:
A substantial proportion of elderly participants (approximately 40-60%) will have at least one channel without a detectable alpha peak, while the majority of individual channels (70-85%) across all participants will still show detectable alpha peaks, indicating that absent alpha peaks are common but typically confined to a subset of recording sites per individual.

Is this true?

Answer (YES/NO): NO